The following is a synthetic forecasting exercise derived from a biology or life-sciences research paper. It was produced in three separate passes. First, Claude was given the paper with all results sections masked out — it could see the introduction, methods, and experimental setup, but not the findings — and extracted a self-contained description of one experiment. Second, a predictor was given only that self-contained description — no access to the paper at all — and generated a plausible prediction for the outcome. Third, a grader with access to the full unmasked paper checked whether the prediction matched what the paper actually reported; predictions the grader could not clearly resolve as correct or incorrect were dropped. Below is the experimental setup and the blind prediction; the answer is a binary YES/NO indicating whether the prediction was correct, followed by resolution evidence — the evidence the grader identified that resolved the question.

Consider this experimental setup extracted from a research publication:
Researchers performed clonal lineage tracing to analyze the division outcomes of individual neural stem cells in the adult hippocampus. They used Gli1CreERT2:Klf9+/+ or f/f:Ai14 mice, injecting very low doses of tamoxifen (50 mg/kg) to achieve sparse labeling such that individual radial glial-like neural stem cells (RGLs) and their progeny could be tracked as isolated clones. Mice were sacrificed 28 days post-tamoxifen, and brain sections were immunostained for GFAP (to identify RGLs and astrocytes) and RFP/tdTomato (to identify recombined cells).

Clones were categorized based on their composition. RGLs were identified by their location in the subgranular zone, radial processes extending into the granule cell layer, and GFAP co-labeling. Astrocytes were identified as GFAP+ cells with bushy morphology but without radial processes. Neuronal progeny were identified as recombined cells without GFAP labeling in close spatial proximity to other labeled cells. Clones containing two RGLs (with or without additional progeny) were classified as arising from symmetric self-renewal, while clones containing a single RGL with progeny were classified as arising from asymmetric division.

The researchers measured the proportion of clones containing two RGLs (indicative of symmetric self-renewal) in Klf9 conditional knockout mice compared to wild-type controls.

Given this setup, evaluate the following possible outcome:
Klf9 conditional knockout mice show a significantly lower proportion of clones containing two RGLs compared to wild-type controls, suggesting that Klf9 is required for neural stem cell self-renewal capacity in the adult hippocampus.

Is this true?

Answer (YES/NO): NO